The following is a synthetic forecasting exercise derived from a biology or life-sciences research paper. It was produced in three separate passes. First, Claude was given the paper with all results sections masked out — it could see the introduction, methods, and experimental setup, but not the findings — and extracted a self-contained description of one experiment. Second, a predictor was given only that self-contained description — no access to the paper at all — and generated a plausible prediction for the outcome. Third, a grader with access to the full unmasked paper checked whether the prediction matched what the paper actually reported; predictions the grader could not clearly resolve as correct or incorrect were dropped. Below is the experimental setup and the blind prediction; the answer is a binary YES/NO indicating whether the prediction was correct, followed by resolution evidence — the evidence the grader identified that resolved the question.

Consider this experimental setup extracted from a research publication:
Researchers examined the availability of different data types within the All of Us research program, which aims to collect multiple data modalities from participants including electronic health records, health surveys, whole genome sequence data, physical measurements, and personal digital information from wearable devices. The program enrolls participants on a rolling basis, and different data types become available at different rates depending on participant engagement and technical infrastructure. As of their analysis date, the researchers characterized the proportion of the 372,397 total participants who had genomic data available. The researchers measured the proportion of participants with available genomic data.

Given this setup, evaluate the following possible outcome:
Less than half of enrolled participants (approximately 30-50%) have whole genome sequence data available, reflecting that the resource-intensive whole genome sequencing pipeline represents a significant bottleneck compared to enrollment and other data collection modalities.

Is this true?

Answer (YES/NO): NO